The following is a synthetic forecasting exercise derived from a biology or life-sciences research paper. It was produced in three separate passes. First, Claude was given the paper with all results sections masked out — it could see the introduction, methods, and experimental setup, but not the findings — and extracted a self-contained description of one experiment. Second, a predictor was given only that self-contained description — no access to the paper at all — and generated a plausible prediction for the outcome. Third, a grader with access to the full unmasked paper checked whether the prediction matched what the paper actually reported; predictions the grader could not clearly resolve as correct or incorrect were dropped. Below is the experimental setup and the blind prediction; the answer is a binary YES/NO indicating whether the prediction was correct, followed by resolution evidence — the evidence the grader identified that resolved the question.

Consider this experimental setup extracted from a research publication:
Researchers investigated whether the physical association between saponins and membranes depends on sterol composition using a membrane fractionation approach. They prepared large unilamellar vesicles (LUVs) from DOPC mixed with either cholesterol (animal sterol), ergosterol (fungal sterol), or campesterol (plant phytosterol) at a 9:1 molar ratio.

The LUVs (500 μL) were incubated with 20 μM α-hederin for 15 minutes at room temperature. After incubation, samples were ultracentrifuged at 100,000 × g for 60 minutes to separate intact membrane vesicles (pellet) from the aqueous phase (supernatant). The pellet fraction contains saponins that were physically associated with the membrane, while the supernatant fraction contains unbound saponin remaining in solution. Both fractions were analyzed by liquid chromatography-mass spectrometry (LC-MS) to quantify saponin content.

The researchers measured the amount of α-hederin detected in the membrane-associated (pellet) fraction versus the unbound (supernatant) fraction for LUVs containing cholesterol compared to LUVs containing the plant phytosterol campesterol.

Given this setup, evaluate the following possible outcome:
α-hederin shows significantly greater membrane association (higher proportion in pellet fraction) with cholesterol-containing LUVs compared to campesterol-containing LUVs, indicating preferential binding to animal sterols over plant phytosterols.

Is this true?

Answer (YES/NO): NO